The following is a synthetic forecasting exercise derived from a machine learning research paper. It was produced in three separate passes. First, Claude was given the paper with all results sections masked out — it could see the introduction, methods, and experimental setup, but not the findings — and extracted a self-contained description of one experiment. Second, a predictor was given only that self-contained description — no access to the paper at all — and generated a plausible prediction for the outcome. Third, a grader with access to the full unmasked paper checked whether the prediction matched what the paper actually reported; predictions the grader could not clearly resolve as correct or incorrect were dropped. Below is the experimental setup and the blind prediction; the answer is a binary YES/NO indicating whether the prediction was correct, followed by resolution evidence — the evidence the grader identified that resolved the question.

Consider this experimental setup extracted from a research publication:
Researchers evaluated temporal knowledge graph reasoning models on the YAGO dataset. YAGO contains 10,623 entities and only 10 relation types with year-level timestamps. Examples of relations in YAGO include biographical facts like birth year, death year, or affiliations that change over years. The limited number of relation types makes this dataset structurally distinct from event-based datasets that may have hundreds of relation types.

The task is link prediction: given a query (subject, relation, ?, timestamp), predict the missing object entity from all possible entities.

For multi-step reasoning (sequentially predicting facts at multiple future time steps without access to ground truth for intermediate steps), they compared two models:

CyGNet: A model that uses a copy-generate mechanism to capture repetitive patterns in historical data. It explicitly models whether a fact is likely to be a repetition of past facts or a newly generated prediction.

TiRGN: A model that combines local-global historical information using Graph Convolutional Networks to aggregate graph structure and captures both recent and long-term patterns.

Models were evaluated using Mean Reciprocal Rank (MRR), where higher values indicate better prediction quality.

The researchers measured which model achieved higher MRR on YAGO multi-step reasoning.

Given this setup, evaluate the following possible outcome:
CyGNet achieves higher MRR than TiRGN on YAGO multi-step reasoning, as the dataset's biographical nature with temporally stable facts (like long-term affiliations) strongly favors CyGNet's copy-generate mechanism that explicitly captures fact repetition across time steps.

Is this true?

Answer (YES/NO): NO